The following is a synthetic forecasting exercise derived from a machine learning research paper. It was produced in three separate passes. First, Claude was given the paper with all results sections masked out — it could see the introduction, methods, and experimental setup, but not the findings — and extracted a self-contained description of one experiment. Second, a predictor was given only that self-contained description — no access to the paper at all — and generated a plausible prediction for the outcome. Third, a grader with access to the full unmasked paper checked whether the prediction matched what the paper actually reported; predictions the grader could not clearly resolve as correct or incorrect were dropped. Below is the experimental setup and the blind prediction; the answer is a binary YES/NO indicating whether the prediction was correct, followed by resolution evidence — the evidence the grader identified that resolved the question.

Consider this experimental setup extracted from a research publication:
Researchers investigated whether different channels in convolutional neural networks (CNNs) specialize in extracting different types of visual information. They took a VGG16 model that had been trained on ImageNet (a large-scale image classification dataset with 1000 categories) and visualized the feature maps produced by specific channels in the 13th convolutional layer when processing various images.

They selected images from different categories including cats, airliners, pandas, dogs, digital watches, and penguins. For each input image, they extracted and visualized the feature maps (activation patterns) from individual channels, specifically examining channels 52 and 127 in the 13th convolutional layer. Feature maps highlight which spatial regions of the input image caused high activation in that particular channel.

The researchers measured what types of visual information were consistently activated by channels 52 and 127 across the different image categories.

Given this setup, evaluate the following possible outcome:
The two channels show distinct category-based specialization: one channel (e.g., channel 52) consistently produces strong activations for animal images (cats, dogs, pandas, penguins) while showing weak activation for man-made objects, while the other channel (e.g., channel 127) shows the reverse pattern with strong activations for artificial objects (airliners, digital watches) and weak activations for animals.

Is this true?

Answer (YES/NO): NO